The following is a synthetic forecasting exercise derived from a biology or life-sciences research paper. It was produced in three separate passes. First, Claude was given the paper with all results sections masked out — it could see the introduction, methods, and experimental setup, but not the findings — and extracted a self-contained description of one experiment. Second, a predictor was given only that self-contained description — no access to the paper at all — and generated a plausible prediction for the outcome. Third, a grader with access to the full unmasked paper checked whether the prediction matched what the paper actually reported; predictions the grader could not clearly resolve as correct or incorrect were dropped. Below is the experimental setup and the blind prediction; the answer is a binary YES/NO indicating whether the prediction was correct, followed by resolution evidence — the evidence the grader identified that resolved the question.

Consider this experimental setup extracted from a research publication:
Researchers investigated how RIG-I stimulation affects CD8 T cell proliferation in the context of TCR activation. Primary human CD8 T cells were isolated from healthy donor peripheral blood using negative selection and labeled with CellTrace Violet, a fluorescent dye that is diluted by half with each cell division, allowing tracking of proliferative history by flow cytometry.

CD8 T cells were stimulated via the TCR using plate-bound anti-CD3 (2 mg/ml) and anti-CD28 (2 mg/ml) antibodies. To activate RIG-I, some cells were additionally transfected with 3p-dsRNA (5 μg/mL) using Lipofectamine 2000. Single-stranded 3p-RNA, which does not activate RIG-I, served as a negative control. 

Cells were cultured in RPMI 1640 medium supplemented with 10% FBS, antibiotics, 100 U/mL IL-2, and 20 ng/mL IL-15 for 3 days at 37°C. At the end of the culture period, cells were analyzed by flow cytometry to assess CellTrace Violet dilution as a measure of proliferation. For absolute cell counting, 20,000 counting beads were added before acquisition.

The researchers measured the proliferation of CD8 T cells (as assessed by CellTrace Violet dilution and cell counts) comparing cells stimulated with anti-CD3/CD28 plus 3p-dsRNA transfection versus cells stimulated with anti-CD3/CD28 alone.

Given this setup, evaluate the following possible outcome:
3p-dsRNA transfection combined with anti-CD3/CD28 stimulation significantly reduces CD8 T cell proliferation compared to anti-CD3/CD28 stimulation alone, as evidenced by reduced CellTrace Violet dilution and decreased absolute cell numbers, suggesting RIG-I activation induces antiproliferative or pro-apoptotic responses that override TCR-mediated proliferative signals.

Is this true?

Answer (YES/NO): NO